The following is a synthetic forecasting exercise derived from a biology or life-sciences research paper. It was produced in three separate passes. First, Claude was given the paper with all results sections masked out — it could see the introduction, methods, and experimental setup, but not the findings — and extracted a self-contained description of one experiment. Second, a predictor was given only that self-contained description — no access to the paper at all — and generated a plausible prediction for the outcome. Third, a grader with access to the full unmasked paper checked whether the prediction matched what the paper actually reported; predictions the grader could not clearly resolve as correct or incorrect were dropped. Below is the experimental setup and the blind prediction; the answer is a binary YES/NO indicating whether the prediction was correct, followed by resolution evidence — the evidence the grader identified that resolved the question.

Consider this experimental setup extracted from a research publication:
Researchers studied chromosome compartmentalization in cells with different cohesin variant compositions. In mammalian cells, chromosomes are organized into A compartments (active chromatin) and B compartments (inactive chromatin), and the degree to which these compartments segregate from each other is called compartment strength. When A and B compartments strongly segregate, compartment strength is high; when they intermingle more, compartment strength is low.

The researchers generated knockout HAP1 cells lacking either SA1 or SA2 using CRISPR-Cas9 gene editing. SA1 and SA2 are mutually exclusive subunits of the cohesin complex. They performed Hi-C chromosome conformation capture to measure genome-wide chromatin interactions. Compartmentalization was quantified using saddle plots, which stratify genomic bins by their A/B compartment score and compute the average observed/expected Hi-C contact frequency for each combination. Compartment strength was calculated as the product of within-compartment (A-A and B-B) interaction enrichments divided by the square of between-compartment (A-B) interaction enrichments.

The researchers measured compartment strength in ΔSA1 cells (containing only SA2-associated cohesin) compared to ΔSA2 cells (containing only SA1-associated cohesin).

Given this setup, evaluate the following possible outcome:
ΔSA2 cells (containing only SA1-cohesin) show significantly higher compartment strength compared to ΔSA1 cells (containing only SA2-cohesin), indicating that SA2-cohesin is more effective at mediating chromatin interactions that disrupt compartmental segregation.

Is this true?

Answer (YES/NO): NO